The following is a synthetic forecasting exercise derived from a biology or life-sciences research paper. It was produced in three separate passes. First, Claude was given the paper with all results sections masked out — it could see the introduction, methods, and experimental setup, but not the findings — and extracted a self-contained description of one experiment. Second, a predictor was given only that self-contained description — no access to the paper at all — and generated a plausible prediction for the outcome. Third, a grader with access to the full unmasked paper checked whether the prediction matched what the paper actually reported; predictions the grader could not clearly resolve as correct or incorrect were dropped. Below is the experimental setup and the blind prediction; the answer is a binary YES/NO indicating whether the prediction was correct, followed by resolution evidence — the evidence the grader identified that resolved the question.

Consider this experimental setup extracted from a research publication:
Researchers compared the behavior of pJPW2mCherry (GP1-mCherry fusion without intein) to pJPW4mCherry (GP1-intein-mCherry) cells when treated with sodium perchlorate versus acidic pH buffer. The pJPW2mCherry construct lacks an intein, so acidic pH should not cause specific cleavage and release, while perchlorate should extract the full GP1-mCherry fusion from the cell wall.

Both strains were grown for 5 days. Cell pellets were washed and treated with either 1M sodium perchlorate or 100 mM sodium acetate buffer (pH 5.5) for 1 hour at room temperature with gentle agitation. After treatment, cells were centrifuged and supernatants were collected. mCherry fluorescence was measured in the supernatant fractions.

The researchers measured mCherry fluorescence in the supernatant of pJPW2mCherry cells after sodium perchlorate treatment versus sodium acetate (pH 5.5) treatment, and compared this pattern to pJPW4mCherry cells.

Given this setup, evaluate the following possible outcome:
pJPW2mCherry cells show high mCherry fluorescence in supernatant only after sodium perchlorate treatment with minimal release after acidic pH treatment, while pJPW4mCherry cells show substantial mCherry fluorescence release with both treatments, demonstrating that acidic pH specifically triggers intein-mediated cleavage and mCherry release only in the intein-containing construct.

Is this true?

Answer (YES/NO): YES